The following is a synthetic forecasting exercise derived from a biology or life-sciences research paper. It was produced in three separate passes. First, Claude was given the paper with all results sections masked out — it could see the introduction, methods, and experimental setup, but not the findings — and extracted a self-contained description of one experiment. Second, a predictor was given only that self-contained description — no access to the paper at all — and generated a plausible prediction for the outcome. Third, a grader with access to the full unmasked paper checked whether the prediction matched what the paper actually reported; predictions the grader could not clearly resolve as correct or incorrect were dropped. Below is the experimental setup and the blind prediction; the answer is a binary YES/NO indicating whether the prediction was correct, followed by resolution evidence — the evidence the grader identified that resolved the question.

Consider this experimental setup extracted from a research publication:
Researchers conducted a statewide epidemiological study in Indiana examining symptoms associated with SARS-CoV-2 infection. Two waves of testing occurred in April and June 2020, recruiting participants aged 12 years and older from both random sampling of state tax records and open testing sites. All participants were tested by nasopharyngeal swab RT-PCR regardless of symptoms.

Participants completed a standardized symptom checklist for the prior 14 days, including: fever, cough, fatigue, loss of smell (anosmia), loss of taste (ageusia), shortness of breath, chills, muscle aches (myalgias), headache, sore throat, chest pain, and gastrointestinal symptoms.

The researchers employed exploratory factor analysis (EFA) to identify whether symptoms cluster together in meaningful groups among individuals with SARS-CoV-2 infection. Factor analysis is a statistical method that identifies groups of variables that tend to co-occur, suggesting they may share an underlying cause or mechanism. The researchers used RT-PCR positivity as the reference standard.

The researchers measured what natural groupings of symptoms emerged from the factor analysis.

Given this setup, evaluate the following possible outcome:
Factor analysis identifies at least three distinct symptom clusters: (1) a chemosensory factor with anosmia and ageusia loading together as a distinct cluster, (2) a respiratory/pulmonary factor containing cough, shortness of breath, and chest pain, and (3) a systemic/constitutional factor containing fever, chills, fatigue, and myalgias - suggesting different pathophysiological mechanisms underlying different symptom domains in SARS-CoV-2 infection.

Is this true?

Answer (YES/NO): NO